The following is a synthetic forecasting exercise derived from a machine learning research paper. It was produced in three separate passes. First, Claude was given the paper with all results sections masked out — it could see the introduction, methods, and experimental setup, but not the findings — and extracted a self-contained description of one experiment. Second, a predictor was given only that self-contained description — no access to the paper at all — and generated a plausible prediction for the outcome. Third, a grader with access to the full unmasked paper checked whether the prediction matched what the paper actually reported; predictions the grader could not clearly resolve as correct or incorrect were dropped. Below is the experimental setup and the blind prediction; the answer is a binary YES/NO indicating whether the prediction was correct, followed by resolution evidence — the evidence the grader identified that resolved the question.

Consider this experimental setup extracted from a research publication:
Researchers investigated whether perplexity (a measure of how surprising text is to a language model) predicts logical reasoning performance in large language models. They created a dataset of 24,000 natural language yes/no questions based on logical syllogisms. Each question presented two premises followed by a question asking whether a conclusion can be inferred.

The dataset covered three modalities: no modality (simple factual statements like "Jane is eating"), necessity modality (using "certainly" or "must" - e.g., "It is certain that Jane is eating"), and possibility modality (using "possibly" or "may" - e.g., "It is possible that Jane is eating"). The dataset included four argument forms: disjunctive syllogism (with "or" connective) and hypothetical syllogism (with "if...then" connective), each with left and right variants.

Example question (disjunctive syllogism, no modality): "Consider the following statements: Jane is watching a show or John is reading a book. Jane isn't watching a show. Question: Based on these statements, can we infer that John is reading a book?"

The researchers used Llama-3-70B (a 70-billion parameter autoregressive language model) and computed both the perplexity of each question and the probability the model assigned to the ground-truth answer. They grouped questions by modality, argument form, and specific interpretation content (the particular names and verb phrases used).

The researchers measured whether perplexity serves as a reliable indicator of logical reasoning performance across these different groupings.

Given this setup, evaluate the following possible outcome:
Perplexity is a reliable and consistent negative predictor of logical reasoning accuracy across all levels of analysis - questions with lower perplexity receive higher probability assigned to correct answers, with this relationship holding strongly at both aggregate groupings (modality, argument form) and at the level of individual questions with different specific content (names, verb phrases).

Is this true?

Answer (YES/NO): NO